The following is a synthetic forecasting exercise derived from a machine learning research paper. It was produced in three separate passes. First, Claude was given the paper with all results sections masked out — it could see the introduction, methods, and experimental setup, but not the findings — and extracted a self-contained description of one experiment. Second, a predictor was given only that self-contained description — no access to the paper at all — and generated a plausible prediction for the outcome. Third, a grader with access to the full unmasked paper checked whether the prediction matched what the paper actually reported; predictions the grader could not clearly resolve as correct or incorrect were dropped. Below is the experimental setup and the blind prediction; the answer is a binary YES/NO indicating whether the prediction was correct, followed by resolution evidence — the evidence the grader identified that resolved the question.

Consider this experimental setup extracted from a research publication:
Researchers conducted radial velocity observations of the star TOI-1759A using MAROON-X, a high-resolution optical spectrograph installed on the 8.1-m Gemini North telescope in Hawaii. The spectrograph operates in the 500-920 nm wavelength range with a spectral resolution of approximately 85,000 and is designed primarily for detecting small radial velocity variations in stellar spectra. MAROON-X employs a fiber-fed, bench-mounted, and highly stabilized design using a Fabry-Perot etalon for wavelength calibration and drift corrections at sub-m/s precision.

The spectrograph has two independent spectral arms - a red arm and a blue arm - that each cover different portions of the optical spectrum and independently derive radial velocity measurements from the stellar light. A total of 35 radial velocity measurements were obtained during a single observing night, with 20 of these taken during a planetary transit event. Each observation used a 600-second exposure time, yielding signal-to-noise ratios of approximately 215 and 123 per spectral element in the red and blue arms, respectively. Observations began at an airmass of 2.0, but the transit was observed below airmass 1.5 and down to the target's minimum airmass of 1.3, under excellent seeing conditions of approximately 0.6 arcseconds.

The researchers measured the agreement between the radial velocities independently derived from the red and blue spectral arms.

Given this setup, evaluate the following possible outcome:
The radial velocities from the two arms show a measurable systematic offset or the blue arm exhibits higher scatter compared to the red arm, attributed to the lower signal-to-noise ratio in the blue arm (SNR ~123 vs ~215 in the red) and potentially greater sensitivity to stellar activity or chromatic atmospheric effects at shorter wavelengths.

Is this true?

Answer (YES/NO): NO